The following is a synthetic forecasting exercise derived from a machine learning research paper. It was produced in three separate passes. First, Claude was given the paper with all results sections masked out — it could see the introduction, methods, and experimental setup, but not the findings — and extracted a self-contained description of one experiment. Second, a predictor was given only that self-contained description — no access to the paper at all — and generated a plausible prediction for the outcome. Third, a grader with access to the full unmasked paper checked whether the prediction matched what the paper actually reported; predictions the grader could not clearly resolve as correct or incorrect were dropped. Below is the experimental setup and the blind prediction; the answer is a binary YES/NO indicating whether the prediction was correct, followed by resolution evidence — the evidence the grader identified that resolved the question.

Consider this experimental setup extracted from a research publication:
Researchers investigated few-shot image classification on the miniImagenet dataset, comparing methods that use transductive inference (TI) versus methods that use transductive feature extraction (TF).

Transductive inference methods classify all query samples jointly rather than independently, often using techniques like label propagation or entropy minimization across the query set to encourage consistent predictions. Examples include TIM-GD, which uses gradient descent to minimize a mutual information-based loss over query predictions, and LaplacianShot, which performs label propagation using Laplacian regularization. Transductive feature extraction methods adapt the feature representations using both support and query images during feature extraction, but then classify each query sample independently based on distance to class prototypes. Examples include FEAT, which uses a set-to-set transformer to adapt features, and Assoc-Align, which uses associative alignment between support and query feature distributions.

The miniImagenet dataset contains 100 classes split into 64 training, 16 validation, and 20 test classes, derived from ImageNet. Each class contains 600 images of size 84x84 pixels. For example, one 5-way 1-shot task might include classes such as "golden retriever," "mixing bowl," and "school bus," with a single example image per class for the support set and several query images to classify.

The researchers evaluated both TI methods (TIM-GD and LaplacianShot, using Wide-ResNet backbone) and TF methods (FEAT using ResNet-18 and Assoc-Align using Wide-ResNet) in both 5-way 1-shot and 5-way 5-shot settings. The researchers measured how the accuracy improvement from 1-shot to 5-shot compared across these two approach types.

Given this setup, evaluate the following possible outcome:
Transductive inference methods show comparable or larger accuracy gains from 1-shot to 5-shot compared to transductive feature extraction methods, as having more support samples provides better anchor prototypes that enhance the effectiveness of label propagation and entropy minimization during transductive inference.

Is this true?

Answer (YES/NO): NO